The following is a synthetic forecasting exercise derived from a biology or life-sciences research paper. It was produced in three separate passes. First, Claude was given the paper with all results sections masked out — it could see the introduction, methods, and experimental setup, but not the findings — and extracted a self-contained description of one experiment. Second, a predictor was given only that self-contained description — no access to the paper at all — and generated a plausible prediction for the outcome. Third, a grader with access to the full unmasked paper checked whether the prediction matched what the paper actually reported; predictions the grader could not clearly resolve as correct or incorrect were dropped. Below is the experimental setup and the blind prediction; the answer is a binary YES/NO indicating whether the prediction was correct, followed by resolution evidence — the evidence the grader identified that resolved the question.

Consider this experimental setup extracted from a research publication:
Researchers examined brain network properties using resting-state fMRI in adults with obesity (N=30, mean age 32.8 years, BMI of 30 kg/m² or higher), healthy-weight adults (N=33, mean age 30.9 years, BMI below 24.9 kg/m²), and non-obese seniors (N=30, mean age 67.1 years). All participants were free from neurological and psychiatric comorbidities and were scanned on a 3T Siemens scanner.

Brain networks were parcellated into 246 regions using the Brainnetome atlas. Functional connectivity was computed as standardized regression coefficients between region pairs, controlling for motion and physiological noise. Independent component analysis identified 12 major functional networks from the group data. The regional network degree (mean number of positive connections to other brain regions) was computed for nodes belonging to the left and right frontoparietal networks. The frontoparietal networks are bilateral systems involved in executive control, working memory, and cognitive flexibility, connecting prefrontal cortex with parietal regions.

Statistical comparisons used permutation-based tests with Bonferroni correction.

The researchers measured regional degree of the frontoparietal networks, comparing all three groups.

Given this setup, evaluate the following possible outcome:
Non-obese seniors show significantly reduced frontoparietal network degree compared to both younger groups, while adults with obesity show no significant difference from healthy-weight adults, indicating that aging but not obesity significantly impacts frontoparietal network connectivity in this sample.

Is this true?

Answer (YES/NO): NO